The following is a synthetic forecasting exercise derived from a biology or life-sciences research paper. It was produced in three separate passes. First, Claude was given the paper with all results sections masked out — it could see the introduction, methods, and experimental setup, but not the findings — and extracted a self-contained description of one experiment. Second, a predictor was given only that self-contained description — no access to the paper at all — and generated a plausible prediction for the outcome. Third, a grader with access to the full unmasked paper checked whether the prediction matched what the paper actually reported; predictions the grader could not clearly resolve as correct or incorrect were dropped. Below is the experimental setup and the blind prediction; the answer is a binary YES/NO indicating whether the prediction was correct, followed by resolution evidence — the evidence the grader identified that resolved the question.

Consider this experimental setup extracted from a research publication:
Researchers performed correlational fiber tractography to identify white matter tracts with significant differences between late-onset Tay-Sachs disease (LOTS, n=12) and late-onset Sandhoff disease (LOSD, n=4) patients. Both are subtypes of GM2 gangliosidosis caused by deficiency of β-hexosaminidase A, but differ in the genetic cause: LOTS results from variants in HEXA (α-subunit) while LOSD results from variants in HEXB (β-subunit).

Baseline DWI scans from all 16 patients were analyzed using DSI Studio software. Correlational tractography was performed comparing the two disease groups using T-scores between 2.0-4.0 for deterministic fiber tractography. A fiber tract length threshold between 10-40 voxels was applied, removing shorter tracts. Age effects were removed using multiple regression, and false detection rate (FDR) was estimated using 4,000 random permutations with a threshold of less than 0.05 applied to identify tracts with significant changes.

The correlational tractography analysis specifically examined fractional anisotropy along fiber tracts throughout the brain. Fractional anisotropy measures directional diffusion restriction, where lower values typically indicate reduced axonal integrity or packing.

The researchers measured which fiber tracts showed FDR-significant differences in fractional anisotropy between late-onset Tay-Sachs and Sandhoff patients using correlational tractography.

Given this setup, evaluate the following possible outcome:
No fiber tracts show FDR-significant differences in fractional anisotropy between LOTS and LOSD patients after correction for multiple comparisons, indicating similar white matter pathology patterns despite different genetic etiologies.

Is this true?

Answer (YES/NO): NO